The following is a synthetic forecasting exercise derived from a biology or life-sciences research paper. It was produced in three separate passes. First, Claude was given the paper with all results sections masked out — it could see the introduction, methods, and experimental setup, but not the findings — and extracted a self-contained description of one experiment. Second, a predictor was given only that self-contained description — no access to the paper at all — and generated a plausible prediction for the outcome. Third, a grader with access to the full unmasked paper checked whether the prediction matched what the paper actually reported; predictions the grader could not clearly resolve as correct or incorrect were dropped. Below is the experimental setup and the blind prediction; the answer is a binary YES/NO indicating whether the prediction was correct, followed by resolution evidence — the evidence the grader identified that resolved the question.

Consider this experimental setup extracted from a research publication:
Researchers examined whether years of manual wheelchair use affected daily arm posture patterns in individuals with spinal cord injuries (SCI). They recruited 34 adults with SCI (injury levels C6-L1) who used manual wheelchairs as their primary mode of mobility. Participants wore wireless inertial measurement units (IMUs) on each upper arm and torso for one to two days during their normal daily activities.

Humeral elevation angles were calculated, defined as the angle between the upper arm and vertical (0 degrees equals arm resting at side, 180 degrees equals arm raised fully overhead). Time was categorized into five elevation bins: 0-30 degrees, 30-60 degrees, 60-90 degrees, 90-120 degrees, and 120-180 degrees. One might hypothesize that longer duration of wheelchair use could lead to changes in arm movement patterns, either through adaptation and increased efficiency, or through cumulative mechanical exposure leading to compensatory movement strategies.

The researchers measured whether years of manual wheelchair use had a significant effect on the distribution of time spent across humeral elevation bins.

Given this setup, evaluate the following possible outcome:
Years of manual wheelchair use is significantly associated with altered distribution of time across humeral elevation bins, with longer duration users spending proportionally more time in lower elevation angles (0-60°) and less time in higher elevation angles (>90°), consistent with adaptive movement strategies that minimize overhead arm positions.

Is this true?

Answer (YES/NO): NO